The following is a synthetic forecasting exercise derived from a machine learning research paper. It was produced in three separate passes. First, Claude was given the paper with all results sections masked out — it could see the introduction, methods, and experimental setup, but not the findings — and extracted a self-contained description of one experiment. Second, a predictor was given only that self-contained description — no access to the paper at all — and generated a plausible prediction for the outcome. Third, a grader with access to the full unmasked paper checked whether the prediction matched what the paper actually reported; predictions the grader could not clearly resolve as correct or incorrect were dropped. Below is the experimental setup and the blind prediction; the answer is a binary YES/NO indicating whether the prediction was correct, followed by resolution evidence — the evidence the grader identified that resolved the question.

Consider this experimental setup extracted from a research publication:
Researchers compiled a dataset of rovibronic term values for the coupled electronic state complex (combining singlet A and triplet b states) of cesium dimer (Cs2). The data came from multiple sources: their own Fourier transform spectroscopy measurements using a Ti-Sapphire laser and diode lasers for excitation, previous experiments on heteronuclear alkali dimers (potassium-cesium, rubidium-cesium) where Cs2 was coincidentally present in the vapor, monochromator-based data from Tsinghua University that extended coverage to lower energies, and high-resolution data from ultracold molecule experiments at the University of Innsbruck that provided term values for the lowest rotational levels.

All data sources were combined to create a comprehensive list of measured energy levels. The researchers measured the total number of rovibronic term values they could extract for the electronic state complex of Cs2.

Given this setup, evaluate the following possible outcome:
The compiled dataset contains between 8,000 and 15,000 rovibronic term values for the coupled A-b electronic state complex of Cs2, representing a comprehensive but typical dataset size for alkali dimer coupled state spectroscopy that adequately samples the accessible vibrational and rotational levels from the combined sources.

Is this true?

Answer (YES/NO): NO